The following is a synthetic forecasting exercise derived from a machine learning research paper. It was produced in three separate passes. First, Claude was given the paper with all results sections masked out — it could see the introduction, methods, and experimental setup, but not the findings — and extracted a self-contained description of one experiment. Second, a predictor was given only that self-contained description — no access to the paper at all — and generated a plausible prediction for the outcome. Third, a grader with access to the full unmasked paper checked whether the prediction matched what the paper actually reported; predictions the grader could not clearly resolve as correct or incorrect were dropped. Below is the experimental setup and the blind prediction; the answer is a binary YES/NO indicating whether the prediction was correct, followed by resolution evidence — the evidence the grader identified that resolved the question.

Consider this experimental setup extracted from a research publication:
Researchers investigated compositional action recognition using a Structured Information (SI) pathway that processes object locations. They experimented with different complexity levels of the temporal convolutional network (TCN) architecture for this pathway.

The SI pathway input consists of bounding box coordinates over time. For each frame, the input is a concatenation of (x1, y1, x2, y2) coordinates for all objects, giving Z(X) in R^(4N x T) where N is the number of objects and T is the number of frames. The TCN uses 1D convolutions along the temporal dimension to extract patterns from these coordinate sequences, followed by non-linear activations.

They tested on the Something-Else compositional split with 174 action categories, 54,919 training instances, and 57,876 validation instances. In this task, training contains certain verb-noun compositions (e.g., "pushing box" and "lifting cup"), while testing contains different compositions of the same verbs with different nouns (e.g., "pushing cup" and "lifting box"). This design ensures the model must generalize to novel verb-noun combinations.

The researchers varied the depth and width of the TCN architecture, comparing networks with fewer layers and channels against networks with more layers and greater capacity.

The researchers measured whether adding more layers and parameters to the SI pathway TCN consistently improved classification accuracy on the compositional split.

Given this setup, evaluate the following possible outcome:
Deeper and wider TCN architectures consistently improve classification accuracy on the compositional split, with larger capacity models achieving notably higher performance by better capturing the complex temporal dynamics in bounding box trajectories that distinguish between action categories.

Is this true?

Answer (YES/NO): NO